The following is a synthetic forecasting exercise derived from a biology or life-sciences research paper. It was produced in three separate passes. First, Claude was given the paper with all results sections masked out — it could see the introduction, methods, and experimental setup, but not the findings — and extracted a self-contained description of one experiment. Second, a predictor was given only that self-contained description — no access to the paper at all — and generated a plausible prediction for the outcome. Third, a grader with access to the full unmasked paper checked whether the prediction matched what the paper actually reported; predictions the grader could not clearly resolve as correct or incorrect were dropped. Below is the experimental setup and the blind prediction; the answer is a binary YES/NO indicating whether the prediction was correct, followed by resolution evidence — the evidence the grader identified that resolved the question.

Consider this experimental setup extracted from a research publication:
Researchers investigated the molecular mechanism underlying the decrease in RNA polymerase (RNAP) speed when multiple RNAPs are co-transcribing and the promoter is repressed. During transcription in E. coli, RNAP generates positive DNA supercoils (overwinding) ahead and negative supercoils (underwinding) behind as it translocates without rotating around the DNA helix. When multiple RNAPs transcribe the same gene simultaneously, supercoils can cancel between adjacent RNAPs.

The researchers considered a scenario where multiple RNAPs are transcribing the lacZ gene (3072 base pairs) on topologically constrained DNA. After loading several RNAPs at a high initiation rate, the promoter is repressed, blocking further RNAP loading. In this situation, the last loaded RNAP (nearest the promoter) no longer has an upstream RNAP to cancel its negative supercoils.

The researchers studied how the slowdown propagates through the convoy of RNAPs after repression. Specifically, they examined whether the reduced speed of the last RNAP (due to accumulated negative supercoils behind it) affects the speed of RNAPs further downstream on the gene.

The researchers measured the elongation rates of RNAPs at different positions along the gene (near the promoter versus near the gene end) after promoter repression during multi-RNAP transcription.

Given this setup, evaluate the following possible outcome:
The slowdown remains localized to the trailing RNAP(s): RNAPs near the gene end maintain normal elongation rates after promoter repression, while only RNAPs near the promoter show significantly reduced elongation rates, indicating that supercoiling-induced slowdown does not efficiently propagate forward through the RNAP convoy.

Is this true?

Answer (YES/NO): NO